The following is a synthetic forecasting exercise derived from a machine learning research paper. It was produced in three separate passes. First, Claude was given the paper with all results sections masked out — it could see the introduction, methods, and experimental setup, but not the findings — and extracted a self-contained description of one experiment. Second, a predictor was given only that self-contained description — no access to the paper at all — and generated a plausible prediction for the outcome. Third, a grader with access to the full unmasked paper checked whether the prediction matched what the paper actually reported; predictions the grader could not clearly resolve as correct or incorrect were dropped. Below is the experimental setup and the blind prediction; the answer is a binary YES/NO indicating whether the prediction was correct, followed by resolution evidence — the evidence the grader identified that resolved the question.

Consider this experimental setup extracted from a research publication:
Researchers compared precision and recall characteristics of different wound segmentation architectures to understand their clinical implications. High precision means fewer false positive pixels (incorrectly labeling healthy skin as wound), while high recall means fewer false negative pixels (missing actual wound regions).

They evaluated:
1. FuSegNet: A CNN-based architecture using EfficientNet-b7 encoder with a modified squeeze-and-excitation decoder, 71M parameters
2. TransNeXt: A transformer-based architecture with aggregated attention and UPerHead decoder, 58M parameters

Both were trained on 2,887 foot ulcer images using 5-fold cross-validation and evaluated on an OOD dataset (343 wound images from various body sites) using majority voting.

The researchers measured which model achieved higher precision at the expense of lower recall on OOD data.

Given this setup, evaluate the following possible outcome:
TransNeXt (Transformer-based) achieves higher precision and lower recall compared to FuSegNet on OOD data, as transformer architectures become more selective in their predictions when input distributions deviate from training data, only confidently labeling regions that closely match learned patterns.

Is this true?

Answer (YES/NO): NO